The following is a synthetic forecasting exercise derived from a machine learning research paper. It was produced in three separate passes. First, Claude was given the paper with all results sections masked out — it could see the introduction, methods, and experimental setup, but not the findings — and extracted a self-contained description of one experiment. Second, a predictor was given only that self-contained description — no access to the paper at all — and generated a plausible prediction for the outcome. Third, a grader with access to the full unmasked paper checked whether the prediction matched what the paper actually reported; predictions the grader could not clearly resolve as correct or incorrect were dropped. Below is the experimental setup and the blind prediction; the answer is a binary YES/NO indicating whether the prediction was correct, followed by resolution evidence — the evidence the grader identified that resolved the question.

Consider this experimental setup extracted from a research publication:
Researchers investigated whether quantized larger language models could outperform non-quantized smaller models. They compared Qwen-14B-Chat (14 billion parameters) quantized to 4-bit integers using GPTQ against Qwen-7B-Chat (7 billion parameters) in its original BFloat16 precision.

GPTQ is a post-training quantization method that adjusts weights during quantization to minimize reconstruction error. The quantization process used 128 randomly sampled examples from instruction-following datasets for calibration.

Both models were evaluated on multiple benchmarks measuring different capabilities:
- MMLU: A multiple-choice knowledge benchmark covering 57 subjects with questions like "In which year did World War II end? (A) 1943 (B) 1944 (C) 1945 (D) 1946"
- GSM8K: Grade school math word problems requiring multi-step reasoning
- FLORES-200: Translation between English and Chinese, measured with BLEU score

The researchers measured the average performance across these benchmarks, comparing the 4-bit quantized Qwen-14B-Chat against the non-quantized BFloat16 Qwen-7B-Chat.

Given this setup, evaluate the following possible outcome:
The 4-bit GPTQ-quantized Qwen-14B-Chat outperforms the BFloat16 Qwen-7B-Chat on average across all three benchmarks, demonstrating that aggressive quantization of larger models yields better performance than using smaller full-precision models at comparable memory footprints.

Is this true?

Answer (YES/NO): YES